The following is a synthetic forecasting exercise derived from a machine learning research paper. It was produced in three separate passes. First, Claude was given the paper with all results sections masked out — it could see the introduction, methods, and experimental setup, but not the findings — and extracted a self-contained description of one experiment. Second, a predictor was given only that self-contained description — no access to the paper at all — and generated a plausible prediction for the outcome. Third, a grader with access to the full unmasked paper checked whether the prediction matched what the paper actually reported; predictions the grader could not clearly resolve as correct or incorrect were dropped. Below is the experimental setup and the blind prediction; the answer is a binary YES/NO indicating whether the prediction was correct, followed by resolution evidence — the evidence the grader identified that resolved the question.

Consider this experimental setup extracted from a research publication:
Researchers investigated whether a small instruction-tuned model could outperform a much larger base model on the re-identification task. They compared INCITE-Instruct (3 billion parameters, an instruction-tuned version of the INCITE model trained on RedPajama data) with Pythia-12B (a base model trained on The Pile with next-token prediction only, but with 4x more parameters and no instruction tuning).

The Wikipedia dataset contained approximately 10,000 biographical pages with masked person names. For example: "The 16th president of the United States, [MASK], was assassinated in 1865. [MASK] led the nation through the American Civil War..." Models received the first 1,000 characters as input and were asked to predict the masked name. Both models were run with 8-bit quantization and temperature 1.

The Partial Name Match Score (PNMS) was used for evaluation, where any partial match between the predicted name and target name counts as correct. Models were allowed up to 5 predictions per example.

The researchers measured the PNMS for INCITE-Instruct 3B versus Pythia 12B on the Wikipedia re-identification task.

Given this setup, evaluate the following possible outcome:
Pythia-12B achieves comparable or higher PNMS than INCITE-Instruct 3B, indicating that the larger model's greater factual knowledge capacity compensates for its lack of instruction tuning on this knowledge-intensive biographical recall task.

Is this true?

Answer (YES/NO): NO